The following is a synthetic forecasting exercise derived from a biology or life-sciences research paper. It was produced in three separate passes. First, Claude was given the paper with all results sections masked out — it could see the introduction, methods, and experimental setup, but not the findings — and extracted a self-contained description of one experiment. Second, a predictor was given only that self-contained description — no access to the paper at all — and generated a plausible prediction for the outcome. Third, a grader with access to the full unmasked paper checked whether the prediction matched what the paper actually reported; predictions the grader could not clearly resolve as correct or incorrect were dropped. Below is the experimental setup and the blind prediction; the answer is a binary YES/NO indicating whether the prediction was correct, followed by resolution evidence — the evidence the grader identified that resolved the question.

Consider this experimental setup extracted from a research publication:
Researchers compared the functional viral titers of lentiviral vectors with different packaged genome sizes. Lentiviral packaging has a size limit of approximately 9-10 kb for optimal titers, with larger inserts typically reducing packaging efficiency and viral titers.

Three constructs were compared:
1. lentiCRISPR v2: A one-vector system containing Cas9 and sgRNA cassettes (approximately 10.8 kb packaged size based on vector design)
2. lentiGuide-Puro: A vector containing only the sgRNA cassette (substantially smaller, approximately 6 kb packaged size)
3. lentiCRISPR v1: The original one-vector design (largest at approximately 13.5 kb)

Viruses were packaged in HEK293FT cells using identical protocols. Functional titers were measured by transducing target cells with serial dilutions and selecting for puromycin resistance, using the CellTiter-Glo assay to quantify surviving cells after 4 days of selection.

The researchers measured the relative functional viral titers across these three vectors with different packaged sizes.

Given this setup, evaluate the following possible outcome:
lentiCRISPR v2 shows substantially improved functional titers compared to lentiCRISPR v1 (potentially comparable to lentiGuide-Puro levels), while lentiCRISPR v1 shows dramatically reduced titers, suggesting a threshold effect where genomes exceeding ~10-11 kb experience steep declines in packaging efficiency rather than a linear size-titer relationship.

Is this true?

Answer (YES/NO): NO